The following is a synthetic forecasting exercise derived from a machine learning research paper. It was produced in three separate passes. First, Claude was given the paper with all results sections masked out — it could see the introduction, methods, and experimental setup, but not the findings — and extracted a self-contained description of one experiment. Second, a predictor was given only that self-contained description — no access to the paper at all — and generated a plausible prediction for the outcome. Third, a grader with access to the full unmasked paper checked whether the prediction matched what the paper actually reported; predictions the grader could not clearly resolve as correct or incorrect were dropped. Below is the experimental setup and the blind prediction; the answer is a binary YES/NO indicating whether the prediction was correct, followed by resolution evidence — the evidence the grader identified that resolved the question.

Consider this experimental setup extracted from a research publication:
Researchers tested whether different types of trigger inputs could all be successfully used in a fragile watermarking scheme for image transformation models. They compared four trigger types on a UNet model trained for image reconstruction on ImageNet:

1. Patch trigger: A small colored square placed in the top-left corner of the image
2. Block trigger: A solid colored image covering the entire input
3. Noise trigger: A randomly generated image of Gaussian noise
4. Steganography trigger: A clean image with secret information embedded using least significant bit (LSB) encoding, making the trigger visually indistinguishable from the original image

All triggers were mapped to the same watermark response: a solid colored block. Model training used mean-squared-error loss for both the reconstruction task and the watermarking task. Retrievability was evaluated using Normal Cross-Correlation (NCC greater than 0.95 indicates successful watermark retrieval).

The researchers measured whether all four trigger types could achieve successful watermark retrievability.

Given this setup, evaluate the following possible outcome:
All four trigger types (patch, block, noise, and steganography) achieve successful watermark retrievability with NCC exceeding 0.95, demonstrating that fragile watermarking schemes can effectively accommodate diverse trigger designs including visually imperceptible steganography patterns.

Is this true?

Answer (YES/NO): YES